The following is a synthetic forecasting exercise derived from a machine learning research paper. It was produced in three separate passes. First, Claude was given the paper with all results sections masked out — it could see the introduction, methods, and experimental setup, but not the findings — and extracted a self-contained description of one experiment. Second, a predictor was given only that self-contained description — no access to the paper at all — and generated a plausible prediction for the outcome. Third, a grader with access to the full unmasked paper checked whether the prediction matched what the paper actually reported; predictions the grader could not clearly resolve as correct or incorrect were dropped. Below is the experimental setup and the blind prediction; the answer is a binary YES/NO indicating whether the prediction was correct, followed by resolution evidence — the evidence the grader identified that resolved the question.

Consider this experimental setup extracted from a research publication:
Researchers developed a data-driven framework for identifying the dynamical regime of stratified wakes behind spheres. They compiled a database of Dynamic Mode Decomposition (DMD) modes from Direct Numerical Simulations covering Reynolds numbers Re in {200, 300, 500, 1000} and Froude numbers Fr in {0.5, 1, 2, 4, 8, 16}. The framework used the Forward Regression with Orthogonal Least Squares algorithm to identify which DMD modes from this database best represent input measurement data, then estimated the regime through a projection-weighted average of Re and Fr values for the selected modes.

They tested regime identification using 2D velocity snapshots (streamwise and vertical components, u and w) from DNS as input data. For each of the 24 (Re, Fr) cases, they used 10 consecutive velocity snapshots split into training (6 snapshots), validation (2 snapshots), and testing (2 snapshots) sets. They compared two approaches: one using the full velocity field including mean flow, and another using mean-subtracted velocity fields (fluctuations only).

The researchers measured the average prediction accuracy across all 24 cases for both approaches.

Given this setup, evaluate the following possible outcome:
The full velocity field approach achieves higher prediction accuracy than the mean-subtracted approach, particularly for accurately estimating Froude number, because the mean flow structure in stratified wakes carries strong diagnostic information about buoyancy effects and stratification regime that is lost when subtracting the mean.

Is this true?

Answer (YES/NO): NO